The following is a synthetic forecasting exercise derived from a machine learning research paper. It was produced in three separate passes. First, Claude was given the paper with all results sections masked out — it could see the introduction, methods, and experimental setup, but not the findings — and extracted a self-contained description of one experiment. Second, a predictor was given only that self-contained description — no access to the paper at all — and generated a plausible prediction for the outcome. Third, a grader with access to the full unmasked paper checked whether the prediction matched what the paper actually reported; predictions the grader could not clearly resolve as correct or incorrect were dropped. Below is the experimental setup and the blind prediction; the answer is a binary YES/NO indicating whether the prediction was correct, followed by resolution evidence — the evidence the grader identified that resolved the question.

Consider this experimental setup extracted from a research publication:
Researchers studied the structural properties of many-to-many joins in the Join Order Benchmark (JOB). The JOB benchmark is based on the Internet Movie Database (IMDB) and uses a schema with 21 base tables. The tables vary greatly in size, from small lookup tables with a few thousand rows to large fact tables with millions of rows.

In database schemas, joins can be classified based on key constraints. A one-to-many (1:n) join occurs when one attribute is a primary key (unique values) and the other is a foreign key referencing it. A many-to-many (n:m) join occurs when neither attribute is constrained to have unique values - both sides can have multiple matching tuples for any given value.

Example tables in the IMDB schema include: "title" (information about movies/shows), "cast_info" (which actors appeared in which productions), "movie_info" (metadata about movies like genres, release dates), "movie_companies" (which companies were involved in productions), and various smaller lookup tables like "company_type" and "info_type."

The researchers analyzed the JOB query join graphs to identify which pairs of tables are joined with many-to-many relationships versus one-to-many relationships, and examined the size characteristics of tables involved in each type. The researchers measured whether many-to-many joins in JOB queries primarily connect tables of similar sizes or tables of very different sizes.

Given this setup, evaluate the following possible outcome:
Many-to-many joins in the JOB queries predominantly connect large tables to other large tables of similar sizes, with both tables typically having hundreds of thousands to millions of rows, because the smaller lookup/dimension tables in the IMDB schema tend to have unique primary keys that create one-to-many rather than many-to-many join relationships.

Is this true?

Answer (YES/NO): YES